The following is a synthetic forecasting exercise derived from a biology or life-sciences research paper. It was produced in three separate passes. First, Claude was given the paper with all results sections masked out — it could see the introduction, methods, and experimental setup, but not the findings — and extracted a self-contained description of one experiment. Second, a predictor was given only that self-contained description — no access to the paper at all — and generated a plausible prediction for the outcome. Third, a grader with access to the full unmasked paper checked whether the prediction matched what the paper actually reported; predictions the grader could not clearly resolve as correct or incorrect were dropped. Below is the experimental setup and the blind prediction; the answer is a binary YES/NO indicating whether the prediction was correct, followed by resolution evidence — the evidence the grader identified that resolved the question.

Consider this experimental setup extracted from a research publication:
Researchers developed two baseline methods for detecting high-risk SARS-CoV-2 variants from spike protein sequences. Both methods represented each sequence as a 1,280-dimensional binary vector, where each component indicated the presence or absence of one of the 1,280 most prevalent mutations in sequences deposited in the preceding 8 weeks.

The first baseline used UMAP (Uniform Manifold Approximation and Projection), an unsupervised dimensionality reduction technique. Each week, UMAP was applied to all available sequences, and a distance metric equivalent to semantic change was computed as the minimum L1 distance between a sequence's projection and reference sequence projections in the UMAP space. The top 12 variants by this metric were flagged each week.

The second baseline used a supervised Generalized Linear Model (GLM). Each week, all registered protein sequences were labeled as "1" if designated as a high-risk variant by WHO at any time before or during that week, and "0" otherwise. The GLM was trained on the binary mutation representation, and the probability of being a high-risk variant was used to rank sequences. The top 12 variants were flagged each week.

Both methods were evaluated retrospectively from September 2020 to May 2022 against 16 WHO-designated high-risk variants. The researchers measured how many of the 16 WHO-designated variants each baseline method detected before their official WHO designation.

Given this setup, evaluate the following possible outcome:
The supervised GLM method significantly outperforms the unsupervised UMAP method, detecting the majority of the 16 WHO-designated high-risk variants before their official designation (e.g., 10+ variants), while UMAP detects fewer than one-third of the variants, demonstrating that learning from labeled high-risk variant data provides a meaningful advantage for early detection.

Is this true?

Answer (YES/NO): NO